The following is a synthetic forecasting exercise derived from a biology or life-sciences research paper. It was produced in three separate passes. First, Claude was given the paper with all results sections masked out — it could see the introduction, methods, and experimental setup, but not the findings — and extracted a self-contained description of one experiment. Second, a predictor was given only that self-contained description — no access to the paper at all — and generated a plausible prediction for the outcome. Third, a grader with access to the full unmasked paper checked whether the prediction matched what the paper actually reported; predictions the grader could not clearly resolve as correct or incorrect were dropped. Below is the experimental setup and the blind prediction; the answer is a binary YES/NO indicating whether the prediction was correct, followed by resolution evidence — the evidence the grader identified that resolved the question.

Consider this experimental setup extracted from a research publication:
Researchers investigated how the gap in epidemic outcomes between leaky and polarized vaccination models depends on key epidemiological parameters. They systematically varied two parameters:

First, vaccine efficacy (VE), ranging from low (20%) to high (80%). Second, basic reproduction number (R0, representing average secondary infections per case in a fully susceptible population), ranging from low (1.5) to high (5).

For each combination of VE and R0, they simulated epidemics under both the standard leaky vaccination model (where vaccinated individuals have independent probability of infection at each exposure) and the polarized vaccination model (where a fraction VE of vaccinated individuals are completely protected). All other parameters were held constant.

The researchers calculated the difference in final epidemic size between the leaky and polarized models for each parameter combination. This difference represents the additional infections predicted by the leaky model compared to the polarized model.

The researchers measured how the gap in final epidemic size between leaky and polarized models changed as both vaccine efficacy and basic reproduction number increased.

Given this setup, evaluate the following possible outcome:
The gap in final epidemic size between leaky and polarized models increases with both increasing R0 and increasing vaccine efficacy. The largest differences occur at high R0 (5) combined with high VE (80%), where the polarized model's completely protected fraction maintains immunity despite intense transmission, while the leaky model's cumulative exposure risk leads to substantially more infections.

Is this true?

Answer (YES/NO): NO